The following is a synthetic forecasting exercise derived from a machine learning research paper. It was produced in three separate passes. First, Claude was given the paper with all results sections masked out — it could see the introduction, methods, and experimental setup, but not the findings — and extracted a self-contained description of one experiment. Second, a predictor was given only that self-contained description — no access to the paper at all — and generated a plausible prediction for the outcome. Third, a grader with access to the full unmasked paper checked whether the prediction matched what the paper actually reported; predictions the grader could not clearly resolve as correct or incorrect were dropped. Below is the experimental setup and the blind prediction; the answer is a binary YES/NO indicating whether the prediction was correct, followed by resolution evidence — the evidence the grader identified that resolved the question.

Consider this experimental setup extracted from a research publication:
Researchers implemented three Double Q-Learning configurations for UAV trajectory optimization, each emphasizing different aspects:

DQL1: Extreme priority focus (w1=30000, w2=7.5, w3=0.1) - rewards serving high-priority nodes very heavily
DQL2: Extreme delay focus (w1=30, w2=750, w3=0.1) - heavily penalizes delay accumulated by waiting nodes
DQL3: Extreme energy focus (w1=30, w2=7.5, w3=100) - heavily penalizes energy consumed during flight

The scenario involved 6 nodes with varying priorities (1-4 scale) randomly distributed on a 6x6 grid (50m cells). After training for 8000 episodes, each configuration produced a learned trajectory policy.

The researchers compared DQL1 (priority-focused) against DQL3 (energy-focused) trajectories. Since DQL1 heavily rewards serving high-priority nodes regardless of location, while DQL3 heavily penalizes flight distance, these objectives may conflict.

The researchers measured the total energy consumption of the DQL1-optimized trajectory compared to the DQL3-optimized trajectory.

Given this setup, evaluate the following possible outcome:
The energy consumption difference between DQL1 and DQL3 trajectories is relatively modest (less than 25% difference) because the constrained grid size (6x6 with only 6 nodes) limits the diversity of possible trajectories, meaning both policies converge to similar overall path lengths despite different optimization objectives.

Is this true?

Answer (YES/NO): NO